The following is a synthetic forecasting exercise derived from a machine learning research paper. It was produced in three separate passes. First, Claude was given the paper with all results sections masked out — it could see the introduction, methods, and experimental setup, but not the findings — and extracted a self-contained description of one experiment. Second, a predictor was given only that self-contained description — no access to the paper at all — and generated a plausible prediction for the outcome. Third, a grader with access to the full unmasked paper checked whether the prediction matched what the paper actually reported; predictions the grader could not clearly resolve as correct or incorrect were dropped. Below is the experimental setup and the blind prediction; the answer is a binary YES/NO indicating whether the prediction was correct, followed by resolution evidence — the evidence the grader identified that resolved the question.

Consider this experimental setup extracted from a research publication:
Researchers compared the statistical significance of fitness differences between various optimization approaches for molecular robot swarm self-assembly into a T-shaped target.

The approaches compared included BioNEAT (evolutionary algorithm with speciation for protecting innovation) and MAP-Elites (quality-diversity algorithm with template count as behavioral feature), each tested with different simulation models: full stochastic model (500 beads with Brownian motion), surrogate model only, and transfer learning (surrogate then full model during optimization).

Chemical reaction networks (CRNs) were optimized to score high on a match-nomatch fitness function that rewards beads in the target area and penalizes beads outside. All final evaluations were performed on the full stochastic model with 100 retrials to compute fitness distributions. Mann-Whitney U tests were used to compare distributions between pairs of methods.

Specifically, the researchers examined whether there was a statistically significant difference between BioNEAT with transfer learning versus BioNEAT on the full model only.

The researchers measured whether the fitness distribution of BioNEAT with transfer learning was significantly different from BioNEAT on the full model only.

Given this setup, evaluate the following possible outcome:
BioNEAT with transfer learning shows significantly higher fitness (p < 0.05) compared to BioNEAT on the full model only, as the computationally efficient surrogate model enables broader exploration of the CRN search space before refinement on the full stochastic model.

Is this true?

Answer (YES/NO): NO